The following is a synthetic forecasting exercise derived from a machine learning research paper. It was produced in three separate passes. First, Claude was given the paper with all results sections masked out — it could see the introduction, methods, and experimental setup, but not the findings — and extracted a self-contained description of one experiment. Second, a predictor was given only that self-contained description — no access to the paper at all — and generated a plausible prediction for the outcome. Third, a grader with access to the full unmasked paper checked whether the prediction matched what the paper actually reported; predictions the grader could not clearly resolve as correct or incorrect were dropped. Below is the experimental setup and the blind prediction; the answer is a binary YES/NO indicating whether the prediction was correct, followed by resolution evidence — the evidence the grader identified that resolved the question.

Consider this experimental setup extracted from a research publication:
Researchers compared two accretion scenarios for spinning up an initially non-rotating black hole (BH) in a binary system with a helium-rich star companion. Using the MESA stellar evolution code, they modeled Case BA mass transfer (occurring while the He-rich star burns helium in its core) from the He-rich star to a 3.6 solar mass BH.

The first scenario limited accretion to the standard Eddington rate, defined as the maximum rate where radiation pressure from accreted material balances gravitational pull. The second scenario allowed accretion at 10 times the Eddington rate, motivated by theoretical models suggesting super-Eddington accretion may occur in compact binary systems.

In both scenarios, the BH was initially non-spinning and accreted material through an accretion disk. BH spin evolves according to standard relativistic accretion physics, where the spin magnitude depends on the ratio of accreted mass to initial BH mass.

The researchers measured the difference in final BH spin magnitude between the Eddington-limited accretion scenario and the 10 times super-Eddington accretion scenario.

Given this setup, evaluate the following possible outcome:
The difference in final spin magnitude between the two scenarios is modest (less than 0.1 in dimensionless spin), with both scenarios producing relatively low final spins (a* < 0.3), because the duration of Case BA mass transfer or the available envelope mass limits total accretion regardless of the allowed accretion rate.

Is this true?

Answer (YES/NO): NO